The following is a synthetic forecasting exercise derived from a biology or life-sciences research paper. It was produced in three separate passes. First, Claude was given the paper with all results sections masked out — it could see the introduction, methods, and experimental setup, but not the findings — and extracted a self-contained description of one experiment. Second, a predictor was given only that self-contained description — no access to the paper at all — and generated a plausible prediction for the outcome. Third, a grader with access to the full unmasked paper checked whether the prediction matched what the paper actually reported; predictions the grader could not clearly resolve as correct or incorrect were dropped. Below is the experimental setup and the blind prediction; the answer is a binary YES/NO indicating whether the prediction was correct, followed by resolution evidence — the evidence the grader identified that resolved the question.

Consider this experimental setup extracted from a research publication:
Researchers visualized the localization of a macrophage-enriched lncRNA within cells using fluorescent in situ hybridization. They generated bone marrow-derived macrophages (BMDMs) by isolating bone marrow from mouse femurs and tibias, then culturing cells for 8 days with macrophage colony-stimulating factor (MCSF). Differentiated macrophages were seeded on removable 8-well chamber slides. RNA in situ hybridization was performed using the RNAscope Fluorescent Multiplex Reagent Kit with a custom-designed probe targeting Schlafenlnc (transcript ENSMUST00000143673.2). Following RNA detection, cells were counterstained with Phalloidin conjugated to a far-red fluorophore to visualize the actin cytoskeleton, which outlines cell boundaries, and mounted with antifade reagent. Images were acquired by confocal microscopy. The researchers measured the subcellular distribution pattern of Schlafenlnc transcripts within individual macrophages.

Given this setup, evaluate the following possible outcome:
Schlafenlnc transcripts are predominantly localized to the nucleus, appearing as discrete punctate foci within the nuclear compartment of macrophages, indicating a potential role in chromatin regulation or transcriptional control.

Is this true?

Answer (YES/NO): NO